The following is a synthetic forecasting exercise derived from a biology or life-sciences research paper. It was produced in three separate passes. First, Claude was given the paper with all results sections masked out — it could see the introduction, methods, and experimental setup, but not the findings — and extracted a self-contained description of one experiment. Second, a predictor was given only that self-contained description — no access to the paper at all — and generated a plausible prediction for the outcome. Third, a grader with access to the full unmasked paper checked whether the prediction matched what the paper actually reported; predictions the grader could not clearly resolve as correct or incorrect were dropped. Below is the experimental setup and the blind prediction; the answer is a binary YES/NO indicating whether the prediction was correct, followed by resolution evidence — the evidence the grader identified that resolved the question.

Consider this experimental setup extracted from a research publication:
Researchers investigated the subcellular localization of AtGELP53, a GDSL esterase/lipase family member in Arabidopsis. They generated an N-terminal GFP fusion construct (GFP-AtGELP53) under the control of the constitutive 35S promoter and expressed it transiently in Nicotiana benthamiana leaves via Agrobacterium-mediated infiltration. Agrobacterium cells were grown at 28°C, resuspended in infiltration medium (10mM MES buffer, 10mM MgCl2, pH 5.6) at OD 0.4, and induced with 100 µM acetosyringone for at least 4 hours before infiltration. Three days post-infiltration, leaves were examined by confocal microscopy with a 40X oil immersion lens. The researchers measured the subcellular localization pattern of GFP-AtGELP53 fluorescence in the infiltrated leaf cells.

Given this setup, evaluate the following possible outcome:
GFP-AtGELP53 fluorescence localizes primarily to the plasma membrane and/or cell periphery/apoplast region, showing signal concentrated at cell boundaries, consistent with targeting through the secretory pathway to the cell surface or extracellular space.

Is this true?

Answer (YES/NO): YES